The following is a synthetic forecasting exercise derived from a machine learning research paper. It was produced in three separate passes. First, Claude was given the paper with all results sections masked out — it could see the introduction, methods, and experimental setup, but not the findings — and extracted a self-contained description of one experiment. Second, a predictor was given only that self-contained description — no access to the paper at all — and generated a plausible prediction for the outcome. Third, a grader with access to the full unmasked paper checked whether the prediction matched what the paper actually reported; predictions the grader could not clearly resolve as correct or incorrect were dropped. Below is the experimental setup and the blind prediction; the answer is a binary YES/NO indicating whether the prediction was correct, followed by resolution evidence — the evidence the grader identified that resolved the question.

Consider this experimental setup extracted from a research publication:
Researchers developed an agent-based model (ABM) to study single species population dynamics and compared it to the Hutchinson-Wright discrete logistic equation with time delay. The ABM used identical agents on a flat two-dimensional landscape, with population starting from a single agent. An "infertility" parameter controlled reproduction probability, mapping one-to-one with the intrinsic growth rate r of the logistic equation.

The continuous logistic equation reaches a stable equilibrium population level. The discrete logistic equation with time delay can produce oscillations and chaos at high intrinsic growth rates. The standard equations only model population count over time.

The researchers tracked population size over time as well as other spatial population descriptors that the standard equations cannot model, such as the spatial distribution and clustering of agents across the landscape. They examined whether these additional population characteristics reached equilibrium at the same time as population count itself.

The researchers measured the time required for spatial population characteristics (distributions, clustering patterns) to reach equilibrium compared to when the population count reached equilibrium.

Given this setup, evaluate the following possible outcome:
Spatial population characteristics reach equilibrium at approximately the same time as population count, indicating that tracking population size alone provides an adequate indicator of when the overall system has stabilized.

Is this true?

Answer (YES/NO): NO